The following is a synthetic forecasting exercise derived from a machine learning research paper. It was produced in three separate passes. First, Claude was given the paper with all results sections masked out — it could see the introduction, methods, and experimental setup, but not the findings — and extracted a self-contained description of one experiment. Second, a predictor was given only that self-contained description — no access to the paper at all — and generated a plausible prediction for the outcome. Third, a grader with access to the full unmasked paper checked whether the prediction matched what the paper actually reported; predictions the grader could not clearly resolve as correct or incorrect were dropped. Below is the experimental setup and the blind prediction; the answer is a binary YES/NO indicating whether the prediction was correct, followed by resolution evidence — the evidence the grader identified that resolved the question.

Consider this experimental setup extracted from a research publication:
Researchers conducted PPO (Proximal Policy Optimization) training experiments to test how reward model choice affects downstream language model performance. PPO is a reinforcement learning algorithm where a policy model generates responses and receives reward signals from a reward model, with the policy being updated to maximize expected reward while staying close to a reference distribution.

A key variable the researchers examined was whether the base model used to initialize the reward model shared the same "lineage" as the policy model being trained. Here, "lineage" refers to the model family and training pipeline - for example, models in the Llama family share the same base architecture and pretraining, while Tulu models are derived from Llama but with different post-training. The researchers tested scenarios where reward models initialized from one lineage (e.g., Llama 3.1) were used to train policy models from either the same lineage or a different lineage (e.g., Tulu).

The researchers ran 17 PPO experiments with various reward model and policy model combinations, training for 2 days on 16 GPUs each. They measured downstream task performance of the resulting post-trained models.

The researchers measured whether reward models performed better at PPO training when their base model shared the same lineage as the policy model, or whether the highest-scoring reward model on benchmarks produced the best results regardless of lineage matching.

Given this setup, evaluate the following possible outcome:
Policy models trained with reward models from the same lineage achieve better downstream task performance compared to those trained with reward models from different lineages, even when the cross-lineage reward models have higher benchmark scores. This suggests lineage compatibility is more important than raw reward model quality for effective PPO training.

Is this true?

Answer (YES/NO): YES